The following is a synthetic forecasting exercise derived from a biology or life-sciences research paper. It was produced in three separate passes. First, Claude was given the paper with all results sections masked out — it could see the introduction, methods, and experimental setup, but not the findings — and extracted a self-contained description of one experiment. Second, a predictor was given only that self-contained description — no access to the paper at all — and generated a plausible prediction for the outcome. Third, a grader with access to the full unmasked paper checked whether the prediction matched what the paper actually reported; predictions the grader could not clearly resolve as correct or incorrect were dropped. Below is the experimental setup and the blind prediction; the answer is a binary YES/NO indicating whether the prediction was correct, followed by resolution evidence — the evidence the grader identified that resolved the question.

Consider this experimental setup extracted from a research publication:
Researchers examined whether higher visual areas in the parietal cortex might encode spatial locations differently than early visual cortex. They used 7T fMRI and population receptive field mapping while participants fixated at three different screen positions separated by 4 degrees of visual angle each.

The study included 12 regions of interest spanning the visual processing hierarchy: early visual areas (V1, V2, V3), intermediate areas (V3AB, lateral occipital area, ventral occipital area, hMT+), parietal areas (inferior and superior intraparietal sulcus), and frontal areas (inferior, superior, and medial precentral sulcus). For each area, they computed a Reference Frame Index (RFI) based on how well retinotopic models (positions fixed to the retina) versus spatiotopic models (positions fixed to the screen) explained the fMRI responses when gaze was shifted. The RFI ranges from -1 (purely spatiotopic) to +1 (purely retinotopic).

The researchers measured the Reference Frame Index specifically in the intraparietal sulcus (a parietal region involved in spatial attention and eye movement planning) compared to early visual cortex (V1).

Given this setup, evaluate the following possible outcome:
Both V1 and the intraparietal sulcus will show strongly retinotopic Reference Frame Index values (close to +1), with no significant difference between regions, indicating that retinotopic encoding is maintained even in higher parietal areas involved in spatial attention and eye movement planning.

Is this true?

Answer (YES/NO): NO